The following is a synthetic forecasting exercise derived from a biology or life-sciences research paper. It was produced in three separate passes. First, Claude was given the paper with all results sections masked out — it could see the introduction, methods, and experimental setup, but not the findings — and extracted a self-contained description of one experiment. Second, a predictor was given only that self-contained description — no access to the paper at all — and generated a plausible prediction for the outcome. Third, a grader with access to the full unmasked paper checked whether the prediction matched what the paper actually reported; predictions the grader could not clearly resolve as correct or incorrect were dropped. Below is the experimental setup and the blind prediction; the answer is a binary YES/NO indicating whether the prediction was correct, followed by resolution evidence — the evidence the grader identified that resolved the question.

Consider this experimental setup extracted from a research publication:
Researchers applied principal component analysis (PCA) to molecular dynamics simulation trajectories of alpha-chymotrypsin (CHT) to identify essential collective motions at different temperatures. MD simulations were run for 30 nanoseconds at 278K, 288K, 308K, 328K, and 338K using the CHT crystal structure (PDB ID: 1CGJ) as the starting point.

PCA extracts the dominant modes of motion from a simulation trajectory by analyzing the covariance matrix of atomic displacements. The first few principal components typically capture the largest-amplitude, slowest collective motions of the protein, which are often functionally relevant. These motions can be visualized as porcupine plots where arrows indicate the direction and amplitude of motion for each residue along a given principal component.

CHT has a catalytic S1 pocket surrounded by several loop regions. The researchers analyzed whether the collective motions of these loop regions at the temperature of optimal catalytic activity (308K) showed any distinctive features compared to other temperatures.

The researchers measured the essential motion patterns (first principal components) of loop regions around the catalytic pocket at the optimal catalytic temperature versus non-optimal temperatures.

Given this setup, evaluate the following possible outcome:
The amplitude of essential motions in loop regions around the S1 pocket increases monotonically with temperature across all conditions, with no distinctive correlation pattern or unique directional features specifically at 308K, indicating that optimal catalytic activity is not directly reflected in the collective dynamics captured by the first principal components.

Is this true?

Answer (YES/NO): NO